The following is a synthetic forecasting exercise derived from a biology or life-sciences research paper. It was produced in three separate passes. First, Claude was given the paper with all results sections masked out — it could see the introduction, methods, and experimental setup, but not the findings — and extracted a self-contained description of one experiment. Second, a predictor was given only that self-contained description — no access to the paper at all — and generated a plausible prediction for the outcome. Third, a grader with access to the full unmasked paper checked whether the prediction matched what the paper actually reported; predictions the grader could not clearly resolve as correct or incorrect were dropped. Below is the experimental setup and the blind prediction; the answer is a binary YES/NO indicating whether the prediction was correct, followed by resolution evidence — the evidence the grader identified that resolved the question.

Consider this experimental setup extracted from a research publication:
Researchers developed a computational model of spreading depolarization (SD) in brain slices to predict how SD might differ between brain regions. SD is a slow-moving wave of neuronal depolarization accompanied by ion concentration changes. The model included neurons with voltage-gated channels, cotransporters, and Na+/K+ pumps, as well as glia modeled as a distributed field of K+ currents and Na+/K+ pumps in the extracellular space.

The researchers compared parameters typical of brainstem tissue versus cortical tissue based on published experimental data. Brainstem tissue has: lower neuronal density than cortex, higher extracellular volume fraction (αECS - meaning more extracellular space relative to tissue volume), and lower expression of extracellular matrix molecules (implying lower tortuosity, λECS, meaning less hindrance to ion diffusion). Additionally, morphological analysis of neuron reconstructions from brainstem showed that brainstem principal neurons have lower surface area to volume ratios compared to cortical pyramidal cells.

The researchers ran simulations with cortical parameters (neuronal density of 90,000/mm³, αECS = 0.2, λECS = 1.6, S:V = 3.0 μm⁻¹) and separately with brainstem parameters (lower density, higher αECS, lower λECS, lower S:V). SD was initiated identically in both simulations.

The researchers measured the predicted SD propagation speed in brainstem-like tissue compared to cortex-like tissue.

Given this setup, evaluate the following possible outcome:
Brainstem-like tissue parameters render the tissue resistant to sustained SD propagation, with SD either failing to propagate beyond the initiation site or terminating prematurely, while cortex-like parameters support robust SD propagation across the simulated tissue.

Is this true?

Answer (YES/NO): NO